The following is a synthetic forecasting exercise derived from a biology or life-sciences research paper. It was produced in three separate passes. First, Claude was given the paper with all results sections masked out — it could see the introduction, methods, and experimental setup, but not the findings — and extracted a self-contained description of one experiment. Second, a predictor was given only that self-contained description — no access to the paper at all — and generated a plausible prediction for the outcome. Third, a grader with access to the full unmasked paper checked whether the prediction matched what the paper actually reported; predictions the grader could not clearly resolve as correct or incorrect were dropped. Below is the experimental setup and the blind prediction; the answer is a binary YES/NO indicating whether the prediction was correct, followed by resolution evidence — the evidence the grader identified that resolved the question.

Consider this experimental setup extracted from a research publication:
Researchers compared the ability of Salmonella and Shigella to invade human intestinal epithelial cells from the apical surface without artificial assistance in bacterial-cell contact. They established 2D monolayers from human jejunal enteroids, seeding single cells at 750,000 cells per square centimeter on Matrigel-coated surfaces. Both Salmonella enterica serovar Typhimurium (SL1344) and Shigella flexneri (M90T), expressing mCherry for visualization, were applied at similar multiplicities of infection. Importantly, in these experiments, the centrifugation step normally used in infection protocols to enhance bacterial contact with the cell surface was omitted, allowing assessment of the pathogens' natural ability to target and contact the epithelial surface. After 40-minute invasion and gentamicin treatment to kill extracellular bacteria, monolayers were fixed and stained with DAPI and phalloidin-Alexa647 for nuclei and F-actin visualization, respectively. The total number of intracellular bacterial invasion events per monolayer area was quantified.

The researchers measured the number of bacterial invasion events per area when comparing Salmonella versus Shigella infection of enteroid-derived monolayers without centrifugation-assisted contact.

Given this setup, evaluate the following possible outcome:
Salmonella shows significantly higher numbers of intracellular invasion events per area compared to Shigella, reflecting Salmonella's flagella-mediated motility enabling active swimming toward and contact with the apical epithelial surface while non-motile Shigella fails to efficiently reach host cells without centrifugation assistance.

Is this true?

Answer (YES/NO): NO